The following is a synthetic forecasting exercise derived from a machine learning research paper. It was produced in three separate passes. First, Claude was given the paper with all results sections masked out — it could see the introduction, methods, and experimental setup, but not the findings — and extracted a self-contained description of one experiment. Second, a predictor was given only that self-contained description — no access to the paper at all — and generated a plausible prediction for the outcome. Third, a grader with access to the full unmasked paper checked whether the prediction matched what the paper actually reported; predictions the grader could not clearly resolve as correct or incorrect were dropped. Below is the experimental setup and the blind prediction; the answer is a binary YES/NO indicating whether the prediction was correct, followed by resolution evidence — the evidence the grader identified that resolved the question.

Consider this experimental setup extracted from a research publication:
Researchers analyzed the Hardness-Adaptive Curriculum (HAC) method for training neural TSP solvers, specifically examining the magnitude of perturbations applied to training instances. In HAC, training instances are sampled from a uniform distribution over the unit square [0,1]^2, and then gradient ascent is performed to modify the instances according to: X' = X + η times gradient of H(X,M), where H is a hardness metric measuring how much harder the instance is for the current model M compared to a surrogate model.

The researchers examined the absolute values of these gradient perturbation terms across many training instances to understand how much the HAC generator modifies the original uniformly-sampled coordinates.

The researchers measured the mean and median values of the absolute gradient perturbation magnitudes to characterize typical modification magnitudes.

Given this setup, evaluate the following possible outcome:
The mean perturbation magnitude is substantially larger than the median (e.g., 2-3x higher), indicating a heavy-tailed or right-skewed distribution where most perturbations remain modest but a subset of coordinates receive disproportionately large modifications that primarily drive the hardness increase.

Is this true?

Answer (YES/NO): YES